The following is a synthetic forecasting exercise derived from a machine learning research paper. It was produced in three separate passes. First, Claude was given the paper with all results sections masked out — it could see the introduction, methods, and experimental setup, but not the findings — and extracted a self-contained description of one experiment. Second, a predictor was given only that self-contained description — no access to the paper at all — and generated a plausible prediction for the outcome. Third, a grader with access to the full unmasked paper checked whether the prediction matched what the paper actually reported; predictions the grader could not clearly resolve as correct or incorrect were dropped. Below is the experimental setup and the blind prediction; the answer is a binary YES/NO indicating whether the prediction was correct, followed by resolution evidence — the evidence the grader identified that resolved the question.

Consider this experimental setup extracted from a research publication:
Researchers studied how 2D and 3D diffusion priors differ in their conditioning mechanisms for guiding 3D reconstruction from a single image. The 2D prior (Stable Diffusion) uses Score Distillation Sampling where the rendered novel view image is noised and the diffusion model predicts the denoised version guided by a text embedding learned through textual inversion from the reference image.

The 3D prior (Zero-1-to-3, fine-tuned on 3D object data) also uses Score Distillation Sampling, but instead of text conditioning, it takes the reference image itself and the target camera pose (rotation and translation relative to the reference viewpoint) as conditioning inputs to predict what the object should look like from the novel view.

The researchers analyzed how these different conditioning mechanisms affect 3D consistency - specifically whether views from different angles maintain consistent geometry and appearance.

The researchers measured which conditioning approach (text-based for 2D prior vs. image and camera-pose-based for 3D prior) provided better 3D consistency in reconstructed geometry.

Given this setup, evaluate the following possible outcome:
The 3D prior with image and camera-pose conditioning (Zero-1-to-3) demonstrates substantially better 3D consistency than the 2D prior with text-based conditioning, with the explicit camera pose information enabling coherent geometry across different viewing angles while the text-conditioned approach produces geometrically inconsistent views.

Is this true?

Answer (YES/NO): YES